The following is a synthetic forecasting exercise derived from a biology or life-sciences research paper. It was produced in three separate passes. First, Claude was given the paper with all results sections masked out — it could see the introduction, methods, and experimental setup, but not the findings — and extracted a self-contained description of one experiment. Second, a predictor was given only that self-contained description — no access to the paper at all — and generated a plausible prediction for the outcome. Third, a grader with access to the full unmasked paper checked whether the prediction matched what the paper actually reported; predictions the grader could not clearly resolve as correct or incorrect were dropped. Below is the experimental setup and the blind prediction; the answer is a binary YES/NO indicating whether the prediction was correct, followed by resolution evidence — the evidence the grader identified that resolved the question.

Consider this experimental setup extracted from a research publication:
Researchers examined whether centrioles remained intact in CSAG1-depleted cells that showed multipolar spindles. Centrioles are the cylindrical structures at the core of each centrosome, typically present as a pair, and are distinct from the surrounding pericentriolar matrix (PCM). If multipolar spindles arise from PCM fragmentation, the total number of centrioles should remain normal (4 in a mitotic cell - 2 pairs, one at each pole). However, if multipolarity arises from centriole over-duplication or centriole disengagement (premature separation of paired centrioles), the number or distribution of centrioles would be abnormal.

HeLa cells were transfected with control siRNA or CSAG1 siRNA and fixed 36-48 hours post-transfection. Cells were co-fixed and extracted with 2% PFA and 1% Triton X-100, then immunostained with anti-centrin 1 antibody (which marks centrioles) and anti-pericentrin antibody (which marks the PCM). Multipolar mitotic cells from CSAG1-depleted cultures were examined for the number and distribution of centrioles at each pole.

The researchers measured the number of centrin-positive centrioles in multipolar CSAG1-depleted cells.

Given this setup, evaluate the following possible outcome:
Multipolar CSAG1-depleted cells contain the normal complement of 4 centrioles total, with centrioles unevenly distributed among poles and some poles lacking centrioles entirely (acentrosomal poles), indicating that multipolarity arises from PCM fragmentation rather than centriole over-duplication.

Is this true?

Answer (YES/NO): YES